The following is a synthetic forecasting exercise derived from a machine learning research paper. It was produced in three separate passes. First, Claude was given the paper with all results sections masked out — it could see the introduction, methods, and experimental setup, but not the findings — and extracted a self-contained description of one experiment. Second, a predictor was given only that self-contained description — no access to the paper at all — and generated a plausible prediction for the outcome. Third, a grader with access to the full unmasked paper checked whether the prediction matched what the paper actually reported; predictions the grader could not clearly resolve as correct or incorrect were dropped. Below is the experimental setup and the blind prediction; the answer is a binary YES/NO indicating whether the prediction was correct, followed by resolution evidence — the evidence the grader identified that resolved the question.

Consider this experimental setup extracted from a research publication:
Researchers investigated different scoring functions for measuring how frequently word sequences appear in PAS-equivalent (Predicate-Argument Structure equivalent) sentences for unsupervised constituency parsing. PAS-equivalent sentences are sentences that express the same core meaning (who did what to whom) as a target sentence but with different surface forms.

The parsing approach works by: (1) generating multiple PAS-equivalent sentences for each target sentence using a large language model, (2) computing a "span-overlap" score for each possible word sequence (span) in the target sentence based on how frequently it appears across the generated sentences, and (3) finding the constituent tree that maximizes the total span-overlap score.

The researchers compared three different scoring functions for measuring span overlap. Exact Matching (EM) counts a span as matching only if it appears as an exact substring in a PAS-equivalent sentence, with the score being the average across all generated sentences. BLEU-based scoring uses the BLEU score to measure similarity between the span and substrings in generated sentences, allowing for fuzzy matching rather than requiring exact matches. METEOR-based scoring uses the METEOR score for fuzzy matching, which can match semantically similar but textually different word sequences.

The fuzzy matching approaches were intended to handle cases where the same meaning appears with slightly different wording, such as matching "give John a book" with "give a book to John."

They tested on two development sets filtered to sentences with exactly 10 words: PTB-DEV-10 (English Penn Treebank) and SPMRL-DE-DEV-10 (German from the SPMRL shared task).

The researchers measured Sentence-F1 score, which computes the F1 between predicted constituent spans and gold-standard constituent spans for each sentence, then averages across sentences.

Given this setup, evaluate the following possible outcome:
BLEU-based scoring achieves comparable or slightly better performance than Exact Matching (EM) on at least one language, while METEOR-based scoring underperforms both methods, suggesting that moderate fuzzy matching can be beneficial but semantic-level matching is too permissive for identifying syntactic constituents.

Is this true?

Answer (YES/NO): NO